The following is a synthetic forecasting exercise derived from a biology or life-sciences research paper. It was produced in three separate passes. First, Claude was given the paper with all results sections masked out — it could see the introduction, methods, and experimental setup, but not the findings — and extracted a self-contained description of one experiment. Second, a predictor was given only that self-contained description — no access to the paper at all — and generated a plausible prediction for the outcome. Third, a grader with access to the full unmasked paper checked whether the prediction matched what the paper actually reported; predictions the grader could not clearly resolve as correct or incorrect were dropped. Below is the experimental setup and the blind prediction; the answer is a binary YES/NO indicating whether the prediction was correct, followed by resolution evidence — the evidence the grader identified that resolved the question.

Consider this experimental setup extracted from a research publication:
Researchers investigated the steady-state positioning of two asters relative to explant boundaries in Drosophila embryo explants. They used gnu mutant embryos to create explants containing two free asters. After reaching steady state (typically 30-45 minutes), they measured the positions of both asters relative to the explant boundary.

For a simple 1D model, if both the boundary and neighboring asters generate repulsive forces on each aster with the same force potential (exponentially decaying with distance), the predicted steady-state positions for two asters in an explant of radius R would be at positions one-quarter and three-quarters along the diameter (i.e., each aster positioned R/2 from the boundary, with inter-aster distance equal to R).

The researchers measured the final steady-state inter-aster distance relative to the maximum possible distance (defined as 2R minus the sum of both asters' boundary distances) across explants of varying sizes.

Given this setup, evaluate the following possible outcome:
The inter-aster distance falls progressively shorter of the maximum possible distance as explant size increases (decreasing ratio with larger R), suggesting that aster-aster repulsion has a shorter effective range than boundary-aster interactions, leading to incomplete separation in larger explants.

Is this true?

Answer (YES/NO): NO